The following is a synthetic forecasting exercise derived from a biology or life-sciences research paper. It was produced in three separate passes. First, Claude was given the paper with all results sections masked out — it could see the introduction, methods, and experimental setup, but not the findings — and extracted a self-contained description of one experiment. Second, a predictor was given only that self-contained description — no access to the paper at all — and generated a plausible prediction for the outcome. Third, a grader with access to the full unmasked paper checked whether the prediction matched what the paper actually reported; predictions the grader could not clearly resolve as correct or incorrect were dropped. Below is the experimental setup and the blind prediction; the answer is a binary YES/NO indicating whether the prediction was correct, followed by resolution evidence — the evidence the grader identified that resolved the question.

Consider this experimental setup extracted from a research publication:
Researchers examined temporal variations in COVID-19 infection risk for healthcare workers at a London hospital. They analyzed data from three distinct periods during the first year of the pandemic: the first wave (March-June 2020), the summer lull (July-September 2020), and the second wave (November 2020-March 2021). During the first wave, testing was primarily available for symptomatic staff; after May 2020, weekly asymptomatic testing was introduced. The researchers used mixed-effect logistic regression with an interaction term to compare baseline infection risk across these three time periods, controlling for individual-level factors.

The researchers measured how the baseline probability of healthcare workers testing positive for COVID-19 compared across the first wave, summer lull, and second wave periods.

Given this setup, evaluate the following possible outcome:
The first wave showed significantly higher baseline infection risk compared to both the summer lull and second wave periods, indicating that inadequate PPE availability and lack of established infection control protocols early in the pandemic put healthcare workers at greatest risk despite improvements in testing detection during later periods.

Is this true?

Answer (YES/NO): YES